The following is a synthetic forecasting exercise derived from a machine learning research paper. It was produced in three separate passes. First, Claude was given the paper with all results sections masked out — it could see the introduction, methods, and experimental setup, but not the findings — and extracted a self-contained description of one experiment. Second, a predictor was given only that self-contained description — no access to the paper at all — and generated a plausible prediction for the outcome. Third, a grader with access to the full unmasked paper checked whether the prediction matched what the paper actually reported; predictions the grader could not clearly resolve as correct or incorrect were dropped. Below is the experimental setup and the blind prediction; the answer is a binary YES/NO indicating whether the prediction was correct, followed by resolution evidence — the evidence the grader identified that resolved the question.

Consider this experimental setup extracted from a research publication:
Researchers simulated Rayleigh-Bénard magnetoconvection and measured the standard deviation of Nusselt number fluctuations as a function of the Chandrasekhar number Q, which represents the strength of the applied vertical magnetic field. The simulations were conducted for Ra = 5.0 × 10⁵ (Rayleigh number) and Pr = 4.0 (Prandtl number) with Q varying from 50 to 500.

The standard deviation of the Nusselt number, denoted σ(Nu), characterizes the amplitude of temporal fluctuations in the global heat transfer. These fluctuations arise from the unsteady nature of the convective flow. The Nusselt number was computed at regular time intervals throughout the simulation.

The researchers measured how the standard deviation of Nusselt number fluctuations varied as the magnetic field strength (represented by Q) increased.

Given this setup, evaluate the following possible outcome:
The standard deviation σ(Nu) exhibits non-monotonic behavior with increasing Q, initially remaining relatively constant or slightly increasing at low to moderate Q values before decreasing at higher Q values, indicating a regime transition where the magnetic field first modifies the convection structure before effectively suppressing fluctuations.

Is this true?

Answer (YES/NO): YES